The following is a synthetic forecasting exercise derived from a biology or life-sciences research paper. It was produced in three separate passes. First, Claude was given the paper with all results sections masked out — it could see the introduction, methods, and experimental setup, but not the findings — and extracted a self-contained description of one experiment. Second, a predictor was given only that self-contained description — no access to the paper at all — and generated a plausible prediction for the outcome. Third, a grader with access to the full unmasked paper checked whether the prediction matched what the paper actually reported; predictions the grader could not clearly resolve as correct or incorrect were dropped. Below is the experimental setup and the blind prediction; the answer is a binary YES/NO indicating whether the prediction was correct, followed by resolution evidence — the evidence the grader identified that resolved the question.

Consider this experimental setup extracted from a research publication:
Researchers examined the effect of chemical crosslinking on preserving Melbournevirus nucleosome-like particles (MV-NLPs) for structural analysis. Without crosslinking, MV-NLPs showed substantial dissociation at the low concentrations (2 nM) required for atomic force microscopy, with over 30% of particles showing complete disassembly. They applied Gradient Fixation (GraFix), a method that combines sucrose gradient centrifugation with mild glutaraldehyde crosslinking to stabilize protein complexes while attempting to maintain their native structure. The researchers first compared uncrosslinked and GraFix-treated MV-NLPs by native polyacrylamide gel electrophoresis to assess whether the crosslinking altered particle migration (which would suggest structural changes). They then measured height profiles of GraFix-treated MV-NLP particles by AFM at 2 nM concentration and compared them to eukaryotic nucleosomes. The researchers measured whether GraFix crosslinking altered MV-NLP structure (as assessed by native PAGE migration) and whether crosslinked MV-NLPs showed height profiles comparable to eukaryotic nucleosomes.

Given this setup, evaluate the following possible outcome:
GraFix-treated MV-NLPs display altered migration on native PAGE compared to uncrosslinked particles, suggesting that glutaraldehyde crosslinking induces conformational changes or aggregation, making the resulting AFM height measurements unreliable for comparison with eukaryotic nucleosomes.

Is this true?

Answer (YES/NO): NO